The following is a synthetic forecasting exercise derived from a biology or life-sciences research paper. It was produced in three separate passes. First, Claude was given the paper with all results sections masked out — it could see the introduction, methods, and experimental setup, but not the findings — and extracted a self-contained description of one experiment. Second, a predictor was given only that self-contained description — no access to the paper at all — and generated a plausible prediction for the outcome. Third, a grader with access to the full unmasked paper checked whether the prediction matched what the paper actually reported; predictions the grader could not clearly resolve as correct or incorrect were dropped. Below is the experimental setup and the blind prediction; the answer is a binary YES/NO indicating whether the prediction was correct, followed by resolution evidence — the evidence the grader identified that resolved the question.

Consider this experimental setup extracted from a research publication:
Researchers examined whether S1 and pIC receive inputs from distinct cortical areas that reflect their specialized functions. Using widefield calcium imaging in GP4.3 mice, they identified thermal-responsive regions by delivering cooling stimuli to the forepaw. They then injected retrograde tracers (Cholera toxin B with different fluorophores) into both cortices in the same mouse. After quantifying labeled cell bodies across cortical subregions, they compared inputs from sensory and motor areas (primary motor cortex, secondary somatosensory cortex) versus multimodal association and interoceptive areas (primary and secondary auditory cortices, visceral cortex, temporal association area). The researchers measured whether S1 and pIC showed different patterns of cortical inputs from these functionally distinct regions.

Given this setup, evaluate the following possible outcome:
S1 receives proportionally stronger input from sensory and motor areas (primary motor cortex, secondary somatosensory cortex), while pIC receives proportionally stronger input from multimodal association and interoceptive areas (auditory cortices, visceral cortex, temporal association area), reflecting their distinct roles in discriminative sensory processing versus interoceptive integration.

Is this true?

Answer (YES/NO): YES